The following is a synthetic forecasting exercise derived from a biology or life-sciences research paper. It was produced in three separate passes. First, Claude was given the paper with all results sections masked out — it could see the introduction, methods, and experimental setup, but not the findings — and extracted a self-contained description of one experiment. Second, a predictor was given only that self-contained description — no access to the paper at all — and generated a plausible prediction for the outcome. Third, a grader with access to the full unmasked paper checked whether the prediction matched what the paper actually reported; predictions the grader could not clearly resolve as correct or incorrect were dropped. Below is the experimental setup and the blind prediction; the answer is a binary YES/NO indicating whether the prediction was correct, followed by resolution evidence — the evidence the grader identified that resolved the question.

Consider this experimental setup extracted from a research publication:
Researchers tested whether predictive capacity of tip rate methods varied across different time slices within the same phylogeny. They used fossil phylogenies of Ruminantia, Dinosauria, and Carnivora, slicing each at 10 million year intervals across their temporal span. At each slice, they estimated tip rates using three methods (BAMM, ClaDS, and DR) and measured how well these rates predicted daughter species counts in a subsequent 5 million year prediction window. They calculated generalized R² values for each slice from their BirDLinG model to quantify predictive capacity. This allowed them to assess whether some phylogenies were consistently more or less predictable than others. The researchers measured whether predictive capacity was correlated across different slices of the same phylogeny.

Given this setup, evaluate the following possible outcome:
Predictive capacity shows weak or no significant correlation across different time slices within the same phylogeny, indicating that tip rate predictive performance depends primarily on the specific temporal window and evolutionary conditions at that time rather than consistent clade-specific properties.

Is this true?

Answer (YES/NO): NO